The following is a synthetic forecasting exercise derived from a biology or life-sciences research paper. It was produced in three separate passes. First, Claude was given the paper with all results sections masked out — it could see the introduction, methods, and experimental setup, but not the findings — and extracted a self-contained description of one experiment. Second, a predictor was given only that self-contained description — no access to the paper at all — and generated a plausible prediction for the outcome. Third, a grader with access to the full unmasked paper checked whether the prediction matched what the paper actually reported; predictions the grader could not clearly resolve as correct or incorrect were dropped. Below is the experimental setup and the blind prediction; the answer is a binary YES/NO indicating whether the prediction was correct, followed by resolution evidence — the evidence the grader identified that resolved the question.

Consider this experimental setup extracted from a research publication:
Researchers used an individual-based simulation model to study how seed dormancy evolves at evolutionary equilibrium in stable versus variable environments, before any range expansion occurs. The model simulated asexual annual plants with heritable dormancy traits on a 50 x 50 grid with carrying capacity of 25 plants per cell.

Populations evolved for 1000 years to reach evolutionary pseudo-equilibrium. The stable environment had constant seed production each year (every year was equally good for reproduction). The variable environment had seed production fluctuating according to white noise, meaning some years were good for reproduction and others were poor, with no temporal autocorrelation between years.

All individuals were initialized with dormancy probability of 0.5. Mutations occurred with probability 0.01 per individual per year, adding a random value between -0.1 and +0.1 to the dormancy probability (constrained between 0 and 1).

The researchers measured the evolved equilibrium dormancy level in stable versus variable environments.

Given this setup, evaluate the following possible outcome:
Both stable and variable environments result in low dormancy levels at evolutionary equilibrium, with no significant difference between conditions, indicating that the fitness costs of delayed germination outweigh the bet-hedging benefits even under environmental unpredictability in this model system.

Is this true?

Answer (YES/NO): NO